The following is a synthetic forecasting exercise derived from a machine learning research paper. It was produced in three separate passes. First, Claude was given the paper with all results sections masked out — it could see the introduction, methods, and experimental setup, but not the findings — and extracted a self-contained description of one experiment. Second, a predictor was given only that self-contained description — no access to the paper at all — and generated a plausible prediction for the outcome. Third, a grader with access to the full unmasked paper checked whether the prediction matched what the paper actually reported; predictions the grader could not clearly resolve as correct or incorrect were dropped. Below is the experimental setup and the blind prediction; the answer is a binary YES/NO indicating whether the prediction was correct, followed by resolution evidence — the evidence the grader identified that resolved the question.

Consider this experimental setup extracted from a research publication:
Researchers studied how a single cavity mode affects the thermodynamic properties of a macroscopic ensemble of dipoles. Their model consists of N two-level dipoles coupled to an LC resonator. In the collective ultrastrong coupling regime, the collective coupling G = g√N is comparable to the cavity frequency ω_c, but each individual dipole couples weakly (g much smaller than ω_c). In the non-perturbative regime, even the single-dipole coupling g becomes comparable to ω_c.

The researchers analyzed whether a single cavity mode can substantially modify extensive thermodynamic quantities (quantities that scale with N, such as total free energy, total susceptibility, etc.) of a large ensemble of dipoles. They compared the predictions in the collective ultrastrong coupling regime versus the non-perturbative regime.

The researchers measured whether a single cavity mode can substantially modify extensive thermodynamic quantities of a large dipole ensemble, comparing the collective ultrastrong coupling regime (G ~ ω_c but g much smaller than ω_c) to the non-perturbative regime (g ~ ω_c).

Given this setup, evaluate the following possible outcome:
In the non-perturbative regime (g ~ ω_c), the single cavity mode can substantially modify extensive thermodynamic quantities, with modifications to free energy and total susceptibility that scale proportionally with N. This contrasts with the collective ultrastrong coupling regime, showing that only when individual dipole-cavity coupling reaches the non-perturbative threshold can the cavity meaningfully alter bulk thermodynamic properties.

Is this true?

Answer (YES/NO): YES